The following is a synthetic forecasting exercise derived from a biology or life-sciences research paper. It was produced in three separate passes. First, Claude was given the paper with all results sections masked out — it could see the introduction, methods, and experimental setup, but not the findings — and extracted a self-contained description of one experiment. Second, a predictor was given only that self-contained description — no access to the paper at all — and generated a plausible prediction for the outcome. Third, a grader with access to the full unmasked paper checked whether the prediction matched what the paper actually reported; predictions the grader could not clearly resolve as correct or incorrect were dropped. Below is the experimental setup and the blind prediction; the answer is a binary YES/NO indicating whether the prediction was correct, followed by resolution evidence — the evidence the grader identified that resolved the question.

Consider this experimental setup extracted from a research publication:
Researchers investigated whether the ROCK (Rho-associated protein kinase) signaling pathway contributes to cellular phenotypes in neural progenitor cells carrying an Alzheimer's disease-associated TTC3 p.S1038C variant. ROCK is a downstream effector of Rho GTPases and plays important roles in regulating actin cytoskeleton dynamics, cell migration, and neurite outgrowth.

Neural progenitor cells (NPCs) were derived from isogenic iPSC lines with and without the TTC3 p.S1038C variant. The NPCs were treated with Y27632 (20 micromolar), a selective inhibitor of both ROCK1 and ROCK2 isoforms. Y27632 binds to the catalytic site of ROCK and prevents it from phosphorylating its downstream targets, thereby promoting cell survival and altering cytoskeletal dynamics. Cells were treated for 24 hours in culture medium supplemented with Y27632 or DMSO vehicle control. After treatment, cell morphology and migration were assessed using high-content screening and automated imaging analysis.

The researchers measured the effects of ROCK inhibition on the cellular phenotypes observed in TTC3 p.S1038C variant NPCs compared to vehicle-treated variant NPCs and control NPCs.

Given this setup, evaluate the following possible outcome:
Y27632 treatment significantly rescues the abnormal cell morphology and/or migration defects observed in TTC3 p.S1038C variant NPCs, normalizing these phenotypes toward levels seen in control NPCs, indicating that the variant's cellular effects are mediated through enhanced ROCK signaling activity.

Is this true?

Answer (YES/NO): NO